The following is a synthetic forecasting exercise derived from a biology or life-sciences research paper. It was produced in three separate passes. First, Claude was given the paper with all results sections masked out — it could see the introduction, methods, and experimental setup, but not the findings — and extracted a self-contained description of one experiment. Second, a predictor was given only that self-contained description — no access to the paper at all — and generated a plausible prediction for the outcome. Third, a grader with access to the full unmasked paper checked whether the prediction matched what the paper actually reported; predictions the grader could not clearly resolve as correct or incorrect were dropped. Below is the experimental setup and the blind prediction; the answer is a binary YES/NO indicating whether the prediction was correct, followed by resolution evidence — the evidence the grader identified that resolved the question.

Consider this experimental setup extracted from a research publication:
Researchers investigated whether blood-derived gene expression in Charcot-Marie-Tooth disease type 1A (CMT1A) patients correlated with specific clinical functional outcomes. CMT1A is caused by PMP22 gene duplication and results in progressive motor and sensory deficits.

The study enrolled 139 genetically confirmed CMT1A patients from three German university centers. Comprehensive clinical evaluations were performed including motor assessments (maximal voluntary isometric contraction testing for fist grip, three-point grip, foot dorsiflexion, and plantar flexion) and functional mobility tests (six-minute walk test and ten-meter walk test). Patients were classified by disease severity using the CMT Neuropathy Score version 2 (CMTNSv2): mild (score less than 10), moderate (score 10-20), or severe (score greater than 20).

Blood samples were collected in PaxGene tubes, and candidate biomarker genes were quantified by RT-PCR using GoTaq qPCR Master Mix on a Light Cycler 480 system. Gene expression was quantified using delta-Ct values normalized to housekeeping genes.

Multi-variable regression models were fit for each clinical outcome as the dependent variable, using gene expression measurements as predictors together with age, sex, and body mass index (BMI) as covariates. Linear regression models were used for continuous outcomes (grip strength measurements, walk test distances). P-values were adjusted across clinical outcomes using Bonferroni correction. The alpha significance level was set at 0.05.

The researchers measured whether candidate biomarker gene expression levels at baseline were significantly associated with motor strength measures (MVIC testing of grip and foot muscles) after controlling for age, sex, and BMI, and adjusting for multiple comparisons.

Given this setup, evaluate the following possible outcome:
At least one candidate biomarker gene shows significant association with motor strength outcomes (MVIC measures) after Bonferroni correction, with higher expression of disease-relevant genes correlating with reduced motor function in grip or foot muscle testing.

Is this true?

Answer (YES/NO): NO